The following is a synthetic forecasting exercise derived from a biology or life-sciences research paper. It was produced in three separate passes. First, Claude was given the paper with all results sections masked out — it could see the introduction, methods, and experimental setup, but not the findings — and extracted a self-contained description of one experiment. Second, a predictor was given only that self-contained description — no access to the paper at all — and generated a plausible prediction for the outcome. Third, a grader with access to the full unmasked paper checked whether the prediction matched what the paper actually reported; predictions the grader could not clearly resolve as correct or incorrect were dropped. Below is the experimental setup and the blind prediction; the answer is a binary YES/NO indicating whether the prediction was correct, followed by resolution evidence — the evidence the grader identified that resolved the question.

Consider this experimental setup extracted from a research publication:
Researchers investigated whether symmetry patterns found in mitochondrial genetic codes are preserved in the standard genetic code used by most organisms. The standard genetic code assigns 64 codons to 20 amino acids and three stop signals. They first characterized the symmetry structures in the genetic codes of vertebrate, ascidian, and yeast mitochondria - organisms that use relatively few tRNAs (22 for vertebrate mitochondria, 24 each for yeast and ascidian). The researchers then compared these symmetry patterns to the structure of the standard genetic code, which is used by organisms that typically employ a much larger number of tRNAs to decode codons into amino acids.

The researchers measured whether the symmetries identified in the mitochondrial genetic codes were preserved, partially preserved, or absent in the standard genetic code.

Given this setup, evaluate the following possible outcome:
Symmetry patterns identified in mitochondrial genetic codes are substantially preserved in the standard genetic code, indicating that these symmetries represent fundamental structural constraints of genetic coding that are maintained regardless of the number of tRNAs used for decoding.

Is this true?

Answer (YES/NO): YES